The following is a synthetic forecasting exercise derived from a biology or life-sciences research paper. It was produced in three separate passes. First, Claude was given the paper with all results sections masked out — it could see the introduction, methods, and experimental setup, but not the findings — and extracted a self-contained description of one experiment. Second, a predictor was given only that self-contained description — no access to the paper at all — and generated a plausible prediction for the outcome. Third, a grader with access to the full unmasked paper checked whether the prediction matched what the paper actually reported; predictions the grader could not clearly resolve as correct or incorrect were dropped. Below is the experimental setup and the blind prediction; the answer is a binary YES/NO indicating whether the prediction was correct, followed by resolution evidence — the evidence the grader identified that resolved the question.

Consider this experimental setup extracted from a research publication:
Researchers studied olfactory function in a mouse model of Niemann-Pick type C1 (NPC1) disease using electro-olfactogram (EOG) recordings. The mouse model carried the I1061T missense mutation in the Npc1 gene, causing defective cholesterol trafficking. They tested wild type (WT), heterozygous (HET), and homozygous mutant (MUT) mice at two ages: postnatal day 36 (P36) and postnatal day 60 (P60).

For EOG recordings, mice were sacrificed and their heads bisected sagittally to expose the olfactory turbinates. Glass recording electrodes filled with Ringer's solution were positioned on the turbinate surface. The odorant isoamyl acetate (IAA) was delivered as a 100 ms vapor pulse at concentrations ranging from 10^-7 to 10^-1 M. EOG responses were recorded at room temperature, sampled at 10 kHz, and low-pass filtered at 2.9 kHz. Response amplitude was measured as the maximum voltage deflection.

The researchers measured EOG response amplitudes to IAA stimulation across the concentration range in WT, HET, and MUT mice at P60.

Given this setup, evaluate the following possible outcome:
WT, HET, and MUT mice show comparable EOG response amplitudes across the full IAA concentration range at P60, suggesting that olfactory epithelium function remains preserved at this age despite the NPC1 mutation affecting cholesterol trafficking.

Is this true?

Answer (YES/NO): NO